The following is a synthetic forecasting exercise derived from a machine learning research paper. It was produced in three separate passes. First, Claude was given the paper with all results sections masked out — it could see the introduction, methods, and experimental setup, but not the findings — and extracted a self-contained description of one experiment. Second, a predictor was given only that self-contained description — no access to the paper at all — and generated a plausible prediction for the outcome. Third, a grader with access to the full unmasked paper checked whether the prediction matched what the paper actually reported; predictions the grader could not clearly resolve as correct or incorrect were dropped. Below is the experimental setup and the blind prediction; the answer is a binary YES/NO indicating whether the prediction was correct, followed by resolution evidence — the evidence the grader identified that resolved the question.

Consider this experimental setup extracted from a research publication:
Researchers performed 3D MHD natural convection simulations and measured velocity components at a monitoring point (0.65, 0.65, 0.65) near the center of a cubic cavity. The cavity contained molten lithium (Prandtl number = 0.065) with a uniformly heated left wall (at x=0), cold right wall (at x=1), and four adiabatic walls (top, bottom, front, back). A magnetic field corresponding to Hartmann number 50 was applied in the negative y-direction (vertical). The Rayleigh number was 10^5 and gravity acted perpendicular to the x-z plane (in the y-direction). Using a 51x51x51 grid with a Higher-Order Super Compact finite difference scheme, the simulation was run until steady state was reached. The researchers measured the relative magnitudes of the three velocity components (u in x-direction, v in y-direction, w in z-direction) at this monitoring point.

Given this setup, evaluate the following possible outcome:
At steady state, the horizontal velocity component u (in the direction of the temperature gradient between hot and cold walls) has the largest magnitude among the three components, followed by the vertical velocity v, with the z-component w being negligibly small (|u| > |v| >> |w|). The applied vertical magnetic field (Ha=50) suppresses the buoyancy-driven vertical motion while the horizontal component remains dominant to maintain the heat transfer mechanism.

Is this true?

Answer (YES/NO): NO